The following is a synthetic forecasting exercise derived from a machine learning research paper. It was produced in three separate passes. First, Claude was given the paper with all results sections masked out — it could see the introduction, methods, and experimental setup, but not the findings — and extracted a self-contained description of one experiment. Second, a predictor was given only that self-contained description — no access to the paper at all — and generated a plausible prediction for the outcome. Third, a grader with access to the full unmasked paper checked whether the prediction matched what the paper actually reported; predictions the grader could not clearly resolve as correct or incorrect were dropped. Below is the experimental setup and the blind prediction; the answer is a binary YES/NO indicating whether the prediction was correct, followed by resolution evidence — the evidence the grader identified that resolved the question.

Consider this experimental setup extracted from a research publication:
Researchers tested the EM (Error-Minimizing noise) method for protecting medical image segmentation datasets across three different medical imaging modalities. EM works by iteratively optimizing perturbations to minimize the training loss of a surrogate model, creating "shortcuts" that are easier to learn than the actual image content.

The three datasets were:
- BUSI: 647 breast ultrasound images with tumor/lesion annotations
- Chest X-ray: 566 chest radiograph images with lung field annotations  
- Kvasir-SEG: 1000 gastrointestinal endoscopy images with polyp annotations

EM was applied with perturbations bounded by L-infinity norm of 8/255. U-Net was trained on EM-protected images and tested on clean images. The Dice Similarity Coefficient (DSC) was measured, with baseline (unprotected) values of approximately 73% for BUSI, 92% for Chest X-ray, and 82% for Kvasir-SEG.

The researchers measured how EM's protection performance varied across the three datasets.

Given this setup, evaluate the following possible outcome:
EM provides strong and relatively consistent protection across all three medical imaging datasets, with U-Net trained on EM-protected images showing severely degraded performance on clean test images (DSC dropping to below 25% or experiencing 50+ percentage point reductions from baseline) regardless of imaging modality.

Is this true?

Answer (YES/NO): NO